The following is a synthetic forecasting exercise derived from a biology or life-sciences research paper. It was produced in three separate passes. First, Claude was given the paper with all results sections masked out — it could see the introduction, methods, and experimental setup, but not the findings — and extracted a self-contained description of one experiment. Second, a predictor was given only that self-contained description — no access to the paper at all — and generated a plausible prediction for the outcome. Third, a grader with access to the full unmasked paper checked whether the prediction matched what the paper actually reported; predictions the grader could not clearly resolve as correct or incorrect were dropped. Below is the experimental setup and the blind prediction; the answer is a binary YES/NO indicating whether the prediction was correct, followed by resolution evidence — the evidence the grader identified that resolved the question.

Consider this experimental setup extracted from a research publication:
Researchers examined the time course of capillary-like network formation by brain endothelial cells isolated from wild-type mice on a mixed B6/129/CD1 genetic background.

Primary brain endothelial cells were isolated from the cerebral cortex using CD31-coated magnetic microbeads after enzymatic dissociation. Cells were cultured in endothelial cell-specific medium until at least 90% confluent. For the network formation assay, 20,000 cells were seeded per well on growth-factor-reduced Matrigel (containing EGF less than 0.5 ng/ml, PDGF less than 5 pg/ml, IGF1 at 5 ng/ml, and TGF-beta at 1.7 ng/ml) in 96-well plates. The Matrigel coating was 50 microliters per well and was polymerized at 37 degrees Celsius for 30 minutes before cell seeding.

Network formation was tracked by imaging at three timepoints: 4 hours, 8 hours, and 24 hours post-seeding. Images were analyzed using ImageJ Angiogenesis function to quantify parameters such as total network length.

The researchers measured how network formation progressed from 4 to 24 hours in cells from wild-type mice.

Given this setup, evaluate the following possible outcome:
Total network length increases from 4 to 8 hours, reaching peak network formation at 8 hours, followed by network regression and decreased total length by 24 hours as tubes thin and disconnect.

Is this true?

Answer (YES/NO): NO